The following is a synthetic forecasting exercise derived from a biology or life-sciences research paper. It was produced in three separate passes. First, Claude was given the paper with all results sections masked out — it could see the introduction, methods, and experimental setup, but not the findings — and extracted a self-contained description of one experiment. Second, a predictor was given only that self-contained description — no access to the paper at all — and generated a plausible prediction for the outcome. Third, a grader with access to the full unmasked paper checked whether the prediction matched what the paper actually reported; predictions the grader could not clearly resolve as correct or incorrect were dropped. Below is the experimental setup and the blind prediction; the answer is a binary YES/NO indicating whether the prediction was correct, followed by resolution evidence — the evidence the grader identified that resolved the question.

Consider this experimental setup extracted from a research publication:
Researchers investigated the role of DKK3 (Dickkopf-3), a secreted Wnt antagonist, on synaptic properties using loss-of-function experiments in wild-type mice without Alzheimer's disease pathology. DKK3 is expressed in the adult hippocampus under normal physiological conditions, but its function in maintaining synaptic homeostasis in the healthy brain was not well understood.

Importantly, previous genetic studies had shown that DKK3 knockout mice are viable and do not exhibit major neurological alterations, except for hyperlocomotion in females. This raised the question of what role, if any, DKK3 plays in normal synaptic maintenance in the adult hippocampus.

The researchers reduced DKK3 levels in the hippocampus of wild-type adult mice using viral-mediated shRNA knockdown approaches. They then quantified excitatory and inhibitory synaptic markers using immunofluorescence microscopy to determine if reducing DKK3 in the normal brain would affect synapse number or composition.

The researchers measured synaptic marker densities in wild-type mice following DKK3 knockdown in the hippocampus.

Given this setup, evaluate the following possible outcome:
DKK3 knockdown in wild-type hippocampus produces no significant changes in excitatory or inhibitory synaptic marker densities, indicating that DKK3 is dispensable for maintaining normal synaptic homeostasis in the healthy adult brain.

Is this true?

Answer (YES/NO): NO